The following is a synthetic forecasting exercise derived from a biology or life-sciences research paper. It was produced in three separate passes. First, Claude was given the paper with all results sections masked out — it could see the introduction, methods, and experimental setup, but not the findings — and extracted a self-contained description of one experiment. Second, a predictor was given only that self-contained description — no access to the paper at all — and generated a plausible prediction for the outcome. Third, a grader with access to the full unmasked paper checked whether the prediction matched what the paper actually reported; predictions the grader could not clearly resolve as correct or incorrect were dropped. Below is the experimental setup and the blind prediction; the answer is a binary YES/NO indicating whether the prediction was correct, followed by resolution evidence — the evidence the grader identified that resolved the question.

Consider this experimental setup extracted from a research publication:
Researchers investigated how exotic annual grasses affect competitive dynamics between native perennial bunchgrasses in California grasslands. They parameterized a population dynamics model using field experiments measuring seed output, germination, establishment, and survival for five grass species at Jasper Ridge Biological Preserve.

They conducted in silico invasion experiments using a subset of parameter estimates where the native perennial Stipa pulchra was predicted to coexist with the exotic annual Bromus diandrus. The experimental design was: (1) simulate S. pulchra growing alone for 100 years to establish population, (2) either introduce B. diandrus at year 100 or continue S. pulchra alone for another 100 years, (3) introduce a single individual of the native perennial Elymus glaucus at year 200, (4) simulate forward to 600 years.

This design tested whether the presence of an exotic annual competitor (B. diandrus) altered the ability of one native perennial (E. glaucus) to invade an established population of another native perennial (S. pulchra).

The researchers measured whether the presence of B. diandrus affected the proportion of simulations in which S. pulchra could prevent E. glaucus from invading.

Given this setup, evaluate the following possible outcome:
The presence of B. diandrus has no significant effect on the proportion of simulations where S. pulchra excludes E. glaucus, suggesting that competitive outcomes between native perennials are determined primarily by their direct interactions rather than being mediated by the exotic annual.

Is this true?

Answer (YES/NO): NO